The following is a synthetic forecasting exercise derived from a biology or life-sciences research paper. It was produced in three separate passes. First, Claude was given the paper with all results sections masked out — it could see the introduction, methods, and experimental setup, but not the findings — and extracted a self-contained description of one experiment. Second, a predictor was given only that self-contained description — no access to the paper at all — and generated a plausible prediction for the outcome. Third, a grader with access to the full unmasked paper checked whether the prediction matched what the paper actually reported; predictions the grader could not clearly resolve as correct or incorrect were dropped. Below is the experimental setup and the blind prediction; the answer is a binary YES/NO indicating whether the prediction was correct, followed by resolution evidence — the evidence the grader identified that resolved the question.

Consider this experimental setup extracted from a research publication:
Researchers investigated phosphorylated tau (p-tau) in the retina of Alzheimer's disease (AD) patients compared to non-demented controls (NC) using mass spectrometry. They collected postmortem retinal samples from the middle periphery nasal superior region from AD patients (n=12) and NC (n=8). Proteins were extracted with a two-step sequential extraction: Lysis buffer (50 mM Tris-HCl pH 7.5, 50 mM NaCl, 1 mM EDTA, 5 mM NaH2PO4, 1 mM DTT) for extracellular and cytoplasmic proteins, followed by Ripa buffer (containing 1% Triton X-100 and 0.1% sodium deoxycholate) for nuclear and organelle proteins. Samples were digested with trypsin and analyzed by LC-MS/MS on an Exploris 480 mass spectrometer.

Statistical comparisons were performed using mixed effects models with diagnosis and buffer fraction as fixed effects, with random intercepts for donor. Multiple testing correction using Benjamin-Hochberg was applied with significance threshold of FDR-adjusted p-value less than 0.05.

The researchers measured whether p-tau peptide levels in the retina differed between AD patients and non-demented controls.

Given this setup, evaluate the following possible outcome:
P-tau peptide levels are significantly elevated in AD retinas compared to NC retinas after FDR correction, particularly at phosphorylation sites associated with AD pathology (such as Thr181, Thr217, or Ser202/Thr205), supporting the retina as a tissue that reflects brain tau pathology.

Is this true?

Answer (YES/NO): NO